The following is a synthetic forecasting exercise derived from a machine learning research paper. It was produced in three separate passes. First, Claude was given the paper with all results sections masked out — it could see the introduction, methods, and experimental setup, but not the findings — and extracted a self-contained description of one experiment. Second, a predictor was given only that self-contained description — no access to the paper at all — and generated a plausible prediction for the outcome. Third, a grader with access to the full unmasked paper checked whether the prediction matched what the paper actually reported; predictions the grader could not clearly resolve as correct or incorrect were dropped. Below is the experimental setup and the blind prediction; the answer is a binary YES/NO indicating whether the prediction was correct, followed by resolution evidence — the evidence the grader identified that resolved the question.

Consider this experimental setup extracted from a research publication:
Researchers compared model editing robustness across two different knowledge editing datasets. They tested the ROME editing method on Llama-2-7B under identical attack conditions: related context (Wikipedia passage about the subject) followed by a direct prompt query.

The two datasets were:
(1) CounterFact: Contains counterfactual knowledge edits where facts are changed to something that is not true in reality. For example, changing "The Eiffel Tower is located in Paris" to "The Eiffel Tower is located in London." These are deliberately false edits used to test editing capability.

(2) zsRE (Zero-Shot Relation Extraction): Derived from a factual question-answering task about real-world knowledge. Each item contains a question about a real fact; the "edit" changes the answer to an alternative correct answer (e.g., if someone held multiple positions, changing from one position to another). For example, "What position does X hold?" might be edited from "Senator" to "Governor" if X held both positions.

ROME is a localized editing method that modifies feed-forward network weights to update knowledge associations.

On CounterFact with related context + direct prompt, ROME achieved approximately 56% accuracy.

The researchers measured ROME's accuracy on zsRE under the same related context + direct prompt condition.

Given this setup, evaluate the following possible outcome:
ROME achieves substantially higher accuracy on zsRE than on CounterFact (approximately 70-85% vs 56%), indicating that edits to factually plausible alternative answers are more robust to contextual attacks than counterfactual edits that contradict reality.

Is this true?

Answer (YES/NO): NO